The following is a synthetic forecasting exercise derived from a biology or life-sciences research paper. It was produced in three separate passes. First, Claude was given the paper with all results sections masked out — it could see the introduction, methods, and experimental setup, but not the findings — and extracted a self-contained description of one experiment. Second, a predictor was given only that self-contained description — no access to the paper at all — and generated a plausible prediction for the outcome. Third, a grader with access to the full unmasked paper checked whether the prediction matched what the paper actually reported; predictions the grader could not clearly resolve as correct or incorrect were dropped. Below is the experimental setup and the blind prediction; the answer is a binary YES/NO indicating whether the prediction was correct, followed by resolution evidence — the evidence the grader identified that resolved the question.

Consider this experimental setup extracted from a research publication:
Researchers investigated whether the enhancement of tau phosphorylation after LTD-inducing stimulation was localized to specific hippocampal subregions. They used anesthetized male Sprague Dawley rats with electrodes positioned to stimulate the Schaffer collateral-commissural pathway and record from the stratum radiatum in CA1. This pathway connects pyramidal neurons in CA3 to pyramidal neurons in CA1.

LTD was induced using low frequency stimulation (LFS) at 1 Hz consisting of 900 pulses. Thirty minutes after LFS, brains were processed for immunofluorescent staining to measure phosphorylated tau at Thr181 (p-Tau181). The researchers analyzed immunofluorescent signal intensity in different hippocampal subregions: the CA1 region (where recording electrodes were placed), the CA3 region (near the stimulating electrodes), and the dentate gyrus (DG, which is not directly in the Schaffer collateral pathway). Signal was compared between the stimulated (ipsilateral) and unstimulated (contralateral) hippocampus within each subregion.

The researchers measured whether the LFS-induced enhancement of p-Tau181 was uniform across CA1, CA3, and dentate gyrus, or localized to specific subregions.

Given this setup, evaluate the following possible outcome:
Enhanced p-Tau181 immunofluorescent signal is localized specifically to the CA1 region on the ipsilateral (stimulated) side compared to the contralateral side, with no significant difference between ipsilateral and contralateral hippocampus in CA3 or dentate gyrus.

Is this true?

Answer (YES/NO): NO